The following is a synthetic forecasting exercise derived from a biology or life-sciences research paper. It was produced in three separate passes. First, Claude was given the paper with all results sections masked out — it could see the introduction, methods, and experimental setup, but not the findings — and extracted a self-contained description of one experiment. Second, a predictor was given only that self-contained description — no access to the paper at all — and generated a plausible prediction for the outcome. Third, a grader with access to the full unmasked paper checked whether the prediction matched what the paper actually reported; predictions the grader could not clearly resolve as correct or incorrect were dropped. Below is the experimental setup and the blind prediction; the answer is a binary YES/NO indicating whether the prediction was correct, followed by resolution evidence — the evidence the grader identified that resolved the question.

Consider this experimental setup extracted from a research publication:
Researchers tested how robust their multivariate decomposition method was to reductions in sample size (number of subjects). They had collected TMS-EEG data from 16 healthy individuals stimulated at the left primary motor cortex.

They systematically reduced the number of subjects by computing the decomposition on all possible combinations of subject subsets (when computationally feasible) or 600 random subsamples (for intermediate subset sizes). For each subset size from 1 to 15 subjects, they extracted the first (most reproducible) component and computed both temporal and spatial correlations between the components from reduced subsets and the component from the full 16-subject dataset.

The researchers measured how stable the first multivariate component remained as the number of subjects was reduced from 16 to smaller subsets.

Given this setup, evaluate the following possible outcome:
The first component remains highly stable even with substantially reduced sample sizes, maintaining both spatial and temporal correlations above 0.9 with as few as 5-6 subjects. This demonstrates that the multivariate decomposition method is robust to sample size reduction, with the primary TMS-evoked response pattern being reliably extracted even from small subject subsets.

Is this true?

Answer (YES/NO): NO